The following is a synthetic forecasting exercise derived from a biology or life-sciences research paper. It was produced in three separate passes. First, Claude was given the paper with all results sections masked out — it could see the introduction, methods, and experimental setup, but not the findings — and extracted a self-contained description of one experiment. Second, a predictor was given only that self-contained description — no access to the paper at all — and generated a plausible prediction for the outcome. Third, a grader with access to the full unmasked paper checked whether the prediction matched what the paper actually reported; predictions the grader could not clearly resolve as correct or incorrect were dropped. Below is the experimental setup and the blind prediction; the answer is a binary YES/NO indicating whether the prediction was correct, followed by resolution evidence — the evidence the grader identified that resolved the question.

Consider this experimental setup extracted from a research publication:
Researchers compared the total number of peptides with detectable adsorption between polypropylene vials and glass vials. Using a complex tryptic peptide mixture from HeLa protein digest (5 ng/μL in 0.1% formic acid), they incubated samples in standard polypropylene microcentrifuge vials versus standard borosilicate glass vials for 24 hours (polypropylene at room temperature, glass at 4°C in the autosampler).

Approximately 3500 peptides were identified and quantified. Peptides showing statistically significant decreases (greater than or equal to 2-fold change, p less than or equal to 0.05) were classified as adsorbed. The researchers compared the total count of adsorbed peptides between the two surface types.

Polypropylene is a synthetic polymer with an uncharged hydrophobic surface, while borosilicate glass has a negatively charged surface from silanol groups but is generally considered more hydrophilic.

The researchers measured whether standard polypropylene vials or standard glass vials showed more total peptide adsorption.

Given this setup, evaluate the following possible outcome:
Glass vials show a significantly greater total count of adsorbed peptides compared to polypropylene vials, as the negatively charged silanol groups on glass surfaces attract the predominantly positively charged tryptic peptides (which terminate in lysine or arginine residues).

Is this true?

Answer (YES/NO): YES